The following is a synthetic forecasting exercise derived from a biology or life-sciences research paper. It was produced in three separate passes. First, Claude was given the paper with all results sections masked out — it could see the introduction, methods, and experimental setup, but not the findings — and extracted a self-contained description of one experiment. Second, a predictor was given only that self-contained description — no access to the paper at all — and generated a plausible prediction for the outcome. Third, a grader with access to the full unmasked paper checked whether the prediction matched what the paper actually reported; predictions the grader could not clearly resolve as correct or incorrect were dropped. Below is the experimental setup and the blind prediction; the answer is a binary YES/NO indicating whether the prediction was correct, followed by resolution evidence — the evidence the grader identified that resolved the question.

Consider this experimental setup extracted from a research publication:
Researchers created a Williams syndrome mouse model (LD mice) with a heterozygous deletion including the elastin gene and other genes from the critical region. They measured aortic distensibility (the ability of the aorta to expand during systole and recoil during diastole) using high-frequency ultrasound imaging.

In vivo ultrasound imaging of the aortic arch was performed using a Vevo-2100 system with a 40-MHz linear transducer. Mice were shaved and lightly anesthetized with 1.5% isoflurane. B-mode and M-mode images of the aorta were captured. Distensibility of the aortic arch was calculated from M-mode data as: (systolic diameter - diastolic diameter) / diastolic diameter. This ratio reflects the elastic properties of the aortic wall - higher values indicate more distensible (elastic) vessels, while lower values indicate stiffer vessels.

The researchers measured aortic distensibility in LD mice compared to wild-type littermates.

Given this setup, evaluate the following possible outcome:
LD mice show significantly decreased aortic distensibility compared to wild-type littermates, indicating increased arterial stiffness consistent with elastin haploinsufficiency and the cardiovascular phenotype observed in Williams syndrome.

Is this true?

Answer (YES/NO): YES